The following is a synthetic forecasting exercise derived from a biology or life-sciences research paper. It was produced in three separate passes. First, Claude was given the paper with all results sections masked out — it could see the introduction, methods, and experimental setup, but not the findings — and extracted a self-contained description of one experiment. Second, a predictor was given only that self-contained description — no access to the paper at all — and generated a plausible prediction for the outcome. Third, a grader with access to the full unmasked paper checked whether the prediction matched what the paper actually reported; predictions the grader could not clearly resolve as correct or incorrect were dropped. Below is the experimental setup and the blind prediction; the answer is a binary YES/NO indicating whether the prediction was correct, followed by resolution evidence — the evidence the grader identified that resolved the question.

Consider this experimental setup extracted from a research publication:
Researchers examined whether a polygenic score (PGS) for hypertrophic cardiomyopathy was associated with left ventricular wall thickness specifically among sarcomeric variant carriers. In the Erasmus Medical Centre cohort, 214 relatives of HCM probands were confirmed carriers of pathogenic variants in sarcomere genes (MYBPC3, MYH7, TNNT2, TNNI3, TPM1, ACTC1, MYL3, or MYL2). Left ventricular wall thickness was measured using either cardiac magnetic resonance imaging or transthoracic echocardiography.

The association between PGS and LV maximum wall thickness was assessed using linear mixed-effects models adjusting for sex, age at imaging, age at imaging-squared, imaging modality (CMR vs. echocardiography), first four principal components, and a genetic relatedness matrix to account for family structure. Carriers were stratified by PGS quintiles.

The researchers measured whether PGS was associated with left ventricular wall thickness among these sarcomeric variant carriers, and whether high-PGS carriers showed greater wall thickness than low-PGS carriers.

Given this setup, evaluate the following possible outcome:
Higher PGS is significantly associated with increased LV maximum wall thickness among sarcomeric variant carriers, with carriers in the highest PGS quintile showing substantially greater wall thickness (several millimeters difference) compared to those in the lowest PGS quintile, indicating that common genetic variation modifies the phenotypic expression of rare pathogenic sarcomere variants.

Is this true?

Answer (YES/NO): YES